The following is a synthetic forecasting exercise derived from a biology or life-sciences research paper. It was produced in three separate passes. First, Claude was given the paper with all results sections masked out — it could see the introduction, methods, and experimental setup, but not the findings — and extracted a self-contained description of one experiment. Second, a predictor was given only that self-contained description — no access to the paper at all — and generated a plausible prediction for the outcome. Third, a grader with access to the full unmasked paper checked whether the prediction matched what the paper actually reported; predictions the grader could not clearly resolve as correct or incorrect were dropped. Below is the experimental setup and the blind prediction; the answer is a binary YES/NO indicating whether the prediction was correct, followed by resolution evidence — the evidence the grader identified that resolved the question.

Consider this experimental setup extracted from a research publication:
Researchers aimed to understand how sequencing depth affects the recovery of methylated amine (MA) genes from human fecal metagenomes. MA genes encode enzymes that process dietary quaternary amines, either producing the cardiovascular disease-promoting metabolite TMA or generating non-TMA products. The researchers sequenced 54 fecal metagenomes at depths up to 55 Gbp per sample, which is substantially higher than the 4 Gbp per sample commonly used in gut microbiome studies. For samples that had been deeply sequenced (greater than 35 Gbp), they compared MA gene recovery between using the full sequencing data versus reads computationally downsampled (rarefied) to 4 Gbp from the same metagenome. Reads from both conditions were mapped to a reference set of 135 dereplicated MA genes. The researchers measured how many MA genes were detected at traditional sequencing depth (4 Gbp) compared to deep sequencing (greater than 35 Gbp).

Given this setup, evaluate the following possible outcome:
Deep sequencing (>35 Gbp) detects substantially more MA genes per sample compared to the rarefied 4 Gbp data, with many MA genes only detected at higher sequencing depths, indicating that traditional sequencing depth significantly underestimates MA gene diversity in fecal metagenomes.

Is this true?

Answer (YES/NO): YES